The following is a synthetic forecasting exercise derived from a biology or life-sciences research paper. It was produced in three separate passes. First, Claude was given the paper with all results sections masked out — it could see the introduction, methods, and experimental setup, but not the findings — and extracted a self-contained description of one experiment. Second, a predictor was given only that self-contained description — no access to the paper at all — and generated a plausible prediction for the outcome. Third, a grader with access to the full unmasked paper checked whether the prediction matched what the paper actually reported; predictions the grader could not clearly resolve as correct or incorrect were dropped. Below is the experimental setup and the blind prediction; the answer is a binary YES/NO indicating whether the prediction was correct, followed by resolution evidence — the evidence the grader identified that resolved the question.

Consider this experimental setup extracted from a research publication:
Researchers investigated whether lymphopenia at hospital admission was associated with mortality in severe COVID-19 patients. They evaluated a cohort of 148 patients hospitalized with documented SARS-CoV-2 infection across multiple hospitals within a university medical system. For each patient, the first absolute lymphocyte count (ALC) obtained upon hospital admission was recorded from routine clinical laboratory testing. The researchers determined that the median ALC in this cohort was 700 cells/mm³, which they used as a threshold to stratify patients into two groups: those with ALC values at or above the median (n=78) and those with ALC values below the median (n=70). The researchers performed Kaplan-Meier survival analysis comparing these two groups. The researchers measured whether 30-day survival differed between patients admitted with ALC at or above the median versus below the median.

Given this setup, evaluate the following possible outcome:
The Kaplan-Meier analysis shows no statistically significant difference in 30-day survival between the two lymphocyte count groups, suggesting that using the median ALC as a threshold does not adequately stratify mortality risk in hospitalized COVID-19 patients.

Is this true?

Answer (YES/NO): NO